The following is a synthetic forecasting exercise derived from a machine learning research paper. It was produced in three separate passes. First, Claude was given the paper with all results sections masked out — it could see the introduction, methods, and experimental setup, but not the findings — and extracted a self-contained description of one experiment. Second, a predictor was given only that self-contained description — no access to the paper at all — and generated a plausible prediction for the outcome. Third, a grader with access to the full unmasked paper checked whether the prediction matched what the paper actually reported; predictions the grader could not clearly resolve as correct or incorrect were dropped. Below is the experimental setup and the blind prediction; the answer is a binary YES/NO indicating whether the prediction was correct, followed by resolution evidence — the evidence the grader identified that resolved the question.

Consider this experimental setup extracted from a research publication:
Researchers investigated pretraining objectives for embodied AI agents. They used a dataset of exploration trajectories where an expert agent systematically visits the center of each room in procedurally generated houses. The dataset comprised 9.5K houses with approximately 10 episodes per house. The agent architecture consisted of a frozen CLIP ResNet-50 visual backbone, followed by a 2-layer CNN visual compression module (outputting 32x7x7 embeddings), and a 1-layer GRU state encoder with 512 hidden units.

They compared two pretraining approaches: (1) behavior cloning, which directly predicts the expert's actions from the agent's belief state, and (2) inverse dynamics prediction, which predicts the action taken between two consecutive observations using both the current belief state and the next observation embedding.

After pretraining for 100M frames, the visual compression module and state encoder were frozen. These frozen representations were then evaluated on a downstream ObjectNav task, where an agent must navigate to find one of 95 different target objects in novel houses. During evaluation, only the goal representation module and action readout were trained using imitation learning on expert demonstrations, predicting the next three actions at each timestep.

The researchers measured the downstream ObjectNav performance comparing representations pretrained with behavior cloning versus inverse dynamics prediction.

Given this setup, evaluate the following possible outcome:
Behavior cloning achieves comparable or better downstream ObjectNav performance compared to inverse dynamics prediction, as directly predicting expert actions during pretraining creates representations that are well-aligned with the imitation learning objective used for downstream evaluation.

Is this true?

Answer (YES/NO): YES